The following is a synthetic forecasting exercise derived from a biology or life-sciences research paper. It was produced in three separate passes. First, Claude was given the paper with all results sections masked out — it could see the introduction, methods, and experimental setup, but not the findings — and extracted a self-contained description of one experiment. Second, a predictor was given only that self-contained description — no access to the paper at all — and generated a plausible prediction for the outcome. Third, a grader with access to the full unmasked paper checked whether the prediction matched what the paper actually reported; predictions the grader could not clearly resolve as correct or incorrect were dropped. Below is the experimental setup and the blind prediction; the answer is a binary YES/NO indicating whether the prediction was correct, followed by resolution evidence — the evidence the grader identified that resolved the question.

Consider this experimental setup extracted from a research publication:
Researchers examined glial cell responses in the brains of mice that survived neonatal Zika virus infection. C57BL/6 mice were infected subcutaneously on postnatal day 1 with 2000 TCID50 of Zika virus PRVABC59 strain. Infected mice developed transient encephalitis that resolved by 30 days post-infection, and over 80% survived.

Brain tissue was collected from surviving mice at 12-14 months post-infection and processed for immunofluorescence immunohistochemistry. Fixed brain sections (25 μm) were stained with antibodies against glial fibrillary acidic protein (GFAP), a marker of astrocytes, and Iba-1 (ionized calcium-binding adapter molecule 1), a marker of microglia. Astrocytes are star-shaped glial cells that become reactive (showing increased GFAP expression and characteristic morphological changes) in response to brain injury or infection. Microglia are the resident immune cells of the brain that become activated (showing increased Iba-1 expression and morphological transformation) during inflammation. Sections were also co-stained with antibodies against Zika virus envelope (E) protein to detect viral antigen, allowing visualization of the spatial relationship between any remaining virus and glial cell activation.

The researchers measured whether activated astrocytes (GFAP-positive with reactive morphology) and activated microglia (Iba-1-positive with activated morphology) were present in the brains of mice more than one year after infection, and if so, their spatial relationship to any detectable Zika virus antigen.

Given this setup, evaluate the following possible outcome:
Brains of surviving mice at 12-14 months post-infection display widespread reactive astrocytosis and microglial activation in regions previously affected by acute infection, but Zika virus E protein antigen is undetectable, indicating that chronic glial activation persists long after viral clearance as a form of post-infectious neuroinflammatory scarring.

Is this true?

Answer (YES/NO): NO